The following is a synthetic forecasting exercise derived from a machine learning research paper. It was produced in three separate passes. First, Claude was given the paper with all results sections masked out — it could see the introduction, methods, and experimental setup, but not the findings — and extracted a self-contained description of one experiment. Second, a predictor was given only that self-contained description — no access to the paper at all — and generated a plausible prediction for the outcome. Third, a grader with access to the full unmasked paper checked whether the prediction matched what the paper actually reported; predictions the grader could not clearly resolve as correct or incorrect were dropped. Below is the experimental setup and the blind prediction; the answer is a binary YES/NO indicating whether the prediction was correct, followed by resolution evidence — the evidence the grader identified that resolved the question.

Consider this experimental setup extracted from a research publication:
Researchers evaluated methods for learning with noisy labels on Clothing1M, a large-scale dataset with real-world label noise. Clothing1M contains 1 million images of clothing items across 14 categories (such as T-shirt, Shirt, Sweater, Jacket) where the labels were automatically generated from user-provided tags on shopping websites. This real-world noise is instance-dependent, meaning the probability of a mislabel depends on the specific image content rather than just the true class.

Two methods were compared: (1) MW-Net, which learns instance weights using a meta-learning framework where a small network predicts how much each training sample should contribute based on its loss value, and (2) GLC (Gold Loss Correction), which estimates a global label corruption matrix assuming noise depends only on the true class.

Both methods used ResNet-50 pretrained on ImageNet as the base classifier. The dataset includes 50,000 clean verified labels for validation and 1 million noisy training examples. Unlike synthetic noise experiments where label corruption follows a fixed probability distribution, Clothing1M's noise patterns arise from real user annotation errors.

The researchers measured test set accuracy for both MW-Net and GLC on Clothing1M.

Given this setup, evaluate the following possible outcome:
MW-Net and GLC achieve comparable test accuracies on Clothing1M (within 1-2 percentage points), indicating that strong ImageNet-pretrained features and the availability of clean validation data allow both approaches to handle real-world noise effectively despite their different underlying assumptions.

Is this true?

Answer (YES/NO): YES